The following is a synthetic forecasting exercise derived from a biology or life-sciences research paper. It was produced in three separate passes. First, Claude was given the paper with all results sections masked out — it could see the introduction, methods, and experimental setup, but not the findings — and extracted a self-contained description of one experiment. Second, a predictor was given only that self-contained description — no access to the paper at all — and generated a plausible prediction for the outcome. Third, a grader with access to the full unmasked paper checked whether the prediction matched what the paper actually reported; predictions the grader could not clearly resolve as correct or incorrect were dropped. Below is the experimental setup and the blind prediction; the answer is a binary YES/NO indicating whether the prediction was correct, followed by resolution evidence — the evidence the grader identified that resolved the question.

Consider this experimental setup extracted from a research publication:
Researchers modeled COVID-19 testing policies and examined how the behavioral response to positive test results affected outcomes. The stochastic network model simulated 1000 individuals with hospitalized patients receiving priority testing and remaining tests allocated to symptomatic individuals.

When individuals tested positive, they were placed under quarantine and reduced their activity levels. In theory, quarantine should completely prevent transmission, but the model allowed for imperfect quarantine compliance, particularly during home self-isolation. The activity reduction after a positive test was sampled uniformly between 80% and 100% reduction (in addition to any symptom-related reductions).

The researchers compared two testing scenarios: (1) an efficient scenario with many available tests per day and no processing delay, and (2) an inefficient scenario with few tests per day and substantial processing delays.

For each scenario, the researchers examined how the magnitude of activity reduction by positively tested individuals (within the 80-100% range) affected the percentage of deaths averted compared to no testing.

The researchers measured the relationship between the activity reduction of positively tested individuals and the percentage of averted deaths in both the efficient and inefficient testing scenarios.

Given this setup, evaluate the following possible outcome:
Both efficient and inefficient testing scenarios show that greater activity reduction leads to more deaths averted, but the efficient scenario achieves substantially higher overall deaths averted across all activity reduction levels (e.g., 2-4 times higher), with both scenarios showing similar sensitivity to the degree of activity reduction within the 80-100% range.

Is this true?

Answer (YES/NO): NO